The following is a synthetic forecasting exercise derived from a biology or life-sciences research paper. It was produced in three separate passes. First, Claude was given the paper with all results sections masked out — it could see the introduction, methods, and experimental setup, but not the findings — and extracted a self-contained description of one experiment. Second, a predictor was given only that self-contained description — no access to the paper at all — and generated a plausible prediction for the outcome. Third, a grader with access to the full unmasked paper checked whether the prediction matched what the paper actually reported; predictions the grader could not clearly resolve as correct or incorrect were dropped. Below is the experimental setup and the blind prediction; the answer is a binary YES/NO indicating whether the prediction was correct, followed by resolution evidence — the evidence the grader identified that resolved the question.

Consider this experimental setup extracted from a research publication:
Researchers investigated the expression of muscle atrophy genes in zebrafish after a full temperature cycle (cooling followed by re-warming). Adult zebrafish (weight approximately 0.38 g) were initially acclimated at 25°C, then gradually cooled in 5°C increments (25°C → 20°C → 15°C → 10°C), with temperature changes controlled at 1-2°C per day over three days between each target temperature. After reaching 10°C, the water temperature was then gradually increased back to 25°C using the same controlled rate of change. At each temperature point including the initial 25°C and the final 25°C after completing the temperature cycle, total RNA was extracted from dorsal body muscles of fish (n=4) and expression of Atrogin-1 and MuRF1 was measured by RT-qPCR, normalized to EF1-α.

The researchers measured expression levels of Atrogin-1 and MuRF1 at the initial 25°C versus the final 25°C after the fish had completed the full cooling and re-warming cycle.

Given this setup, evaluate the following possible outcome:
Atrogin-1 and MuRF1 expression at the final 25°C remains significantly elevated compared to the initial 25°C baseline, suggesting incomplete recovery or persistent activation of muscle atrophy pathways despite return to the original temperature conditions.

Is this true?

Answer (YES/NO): NO